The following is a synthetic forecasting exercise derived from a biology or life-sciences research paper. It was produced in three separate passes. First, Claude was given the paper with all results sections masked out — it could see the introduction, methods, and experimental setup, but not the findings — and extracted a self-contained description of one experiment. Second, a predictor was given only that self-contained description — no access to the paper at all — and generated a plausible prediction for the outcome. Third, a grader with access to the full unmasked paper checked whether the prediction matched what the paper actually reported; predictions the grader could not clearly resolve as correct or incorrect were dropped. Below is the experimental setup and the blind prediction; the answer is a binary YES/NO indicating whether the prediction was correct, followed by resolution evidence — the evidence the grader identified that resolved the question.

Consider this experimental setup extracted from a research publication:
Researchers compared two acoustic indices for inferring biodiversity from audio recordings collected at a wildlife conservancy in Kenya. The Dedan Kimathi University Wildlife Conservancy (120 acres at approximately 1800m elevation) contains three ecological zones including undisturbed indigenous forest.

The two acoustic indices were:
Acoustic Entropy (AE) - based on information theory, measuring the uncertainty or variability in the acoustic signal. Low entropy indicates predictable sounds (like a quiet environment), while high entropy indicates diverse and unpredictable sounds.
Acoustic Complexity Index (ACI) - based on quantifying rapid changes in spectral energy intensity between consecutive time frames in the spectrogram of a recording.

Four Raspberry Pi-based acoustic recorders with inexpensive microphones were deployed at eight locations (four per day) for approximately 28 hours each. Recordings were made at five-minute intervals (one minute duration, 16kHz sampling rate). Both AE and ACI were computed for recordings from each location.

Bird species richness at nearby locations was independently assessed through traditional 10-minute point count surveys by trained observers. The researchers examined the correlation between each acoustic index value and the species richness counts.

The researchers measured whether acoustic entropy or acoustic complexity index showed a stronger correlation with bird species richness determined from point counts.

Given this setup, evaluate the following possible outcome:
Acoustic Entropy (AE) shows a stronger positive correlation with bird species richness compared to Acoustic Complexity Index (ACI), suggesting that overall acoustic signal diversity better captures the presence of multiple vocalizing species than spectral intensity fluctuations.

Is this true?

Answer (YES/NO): NO